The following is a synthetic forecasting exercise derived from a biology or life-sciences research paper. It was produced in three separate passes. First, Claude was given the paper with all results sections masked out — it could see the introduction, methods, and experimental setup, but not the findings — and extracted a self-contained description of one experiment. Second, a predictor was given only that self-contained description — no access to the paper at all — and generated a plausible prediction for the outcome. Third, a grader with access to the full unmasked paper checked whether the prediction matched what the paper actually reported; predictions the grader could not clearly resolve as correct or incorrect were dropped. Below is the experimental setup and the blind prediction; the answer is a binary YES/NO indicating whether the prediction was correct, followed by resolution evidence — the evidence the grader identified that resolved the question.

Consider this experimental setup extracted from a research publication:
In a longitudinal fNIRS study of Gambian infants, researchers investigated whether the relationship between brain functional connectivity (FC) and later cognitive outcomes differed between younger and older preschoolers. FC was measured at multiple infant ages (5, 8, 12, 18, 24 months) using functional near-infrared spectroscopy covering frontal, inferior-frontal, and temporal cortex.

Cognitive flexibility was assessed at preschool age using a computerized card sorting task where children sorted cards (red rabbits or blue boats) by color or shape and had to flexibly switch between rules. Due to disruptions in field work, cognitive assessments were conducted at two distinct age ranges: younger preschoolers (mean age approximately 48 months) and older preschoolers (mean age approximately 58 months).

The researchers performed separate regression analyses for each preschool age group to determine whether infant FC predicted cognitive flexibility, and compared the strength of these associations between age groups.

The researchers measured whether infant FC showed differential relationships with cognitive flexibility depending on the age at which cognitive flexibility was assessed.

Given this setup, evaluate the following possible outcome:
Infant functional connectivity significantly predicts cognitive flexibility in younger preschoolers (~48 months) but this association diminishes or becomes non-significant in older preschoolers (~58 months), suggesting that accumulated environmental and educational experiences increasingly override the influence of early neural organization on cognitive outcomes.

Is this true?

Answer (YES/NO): NO